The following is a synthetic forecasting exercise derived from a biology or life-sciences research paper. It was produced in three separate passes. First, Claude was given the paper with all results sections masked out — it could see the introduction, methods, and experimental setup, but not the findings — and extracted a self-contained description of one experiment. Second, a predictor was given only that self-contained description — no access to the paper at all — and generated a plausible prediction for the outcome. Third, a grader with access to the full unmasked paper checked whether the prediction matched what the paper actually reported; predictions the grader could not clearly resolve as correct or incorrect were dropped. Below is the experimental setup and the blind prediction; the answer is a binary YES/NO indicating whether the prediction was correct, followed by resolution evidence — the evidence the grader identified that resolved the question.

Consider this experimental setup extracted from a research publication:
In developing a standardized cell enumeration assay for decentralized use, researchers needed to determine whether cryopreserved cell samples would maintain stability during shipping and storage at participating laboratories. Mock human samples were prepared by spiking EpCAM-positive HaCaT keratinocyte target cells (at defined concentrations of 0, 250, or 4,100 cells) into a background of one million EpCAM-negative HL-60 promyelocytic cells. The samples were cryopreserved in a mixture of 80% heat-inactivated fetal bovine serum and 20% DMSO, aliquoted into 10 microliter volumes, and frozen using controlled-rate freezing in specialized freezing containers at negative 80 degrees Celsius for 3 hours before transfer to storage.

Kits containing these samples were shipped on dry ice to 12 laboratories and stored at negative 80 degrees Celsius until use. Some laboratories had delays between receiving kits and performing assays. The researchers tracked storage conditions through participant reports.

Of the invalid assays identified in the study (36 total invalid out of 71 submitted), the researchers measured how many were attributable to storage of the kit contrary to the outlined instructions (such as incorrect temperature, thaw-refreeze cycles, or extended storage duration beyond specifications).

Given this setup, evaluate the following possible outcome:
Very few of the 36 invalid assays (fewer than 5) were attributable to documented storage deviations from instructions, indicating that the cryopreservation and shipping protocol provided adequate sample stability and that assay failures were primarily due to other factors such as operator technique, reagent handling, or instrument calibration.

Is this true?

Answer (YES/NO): NO